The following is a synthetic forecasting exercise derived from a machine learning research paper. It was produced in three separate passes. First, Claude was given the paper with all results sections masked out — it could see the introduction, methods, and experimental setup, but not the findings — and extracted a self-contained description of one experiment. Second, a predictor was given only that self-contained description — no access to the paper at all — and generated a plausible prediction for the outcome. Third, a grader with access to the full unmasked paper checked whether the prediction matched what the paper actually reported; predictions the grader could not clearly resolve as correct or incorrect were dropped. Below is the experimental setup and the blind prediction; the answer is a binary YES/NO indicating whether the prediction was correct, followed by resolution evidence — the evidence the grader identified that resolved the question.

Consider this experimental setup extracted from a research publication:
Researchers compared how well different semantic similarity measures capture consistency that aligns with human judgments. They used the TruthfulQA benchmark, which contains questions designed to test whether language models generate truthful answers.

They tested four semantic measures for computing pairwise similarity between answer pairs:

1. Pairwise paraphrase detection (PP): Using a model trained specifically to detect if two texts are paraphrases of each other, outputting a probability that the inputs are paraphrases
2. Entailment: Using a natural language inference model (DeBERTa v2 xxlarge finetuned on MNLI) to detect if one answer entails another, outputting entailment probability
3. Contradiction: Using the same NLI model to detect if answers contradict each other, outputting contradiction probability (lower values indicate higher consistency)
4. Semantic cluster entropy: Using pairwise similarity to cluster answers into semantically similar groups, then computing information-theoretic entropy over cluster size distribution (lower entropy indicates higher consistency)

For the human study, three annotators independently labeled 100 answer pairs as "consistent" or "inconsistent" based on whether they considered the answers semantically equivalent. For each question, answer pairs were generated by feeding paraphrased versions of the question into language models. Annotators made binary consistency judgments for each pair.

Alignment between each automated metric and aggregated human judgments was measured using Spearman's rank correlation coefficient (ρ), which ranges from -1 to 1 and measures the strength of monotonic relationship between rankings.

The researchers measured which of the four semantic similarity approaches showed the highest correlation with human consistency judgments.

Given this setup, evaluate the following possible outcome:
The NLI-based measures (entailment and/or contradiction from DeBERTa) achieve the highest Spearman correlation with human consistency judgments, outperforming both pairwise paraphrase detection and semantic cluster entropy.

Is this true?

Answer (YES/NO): NO